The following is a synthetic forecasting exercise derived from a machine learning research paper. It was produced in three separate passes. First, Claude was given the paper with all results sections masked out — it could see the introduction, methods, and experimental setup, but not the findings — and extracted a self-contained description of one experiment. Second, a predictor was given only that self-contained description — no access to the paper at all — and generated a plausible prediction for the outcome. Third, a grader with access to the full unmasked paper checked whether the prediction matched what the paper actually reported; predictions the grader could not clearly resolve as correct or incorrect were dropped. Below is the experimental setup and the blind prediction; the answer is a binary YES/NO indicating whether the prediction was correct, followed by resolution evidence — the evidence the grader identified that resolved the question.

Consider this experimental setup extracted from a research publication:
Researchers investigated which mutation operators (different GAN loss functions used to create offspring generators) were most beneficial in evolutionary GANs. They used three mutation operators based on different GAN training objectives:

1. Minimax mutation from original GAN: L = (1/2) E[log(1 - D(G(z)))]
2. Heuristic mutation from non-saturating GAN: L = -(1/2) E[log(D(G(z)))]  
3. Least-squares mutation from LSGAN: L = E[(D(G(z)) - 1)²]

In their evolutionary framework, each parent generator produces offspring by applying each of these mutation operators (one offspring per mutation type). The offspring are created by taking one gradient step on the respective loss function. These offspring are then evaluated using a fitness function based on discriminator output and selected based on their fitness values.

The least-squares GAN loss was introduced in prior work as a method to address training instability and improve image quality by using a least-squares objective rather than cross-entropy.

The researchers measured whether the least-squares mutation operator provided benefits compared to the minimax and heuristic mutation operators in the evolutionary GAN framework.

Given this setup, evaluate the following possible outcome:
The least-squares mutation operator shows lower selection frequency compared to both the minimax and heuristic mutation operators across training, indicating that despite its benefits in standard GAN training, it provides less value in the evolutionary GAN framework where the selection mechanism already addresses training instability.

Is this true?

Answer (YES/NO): NO